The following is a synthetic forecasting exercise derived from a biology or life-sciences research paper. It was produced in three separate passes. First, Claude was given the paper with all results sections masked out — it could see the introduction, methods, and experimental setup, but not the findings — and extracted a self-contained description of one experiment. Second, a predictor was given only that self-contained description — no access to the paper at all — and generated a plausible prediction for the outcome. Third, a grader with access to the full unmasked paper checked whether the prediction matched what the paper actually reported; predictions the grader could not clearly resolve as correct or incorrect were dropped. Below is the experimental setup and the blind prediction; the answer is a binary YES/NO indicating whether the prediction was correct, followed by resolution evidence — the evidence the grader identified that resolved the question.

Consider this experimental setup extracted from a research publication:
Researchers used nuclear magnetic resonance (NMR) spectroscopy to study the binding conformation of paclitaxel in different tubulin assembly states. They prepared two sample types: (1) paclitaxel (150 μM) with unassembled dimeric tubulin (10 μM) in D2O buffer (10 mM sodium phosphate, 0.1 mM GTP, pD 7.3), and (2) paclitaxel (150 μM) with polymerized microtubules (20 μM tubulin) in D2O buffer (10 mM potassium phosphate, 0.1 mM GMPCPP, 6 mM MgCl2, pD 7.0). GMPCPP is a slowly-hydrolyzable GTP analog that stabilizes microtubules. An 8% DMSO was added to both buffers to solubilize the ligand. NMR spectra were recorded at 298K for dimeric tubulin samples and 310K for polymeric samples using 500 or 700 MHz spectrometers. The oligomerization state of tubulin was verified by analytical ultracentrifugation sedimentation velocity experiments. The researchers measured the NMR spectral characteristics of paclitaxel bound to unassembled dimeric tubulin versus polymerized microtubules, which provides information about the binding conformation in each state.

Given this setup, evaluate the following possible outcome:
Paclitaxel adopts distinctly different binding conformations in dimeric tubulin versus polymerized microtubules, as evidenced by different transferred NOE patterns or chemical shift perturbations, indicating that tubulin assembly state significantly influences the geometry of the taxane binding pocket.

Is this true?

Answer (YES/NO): NO